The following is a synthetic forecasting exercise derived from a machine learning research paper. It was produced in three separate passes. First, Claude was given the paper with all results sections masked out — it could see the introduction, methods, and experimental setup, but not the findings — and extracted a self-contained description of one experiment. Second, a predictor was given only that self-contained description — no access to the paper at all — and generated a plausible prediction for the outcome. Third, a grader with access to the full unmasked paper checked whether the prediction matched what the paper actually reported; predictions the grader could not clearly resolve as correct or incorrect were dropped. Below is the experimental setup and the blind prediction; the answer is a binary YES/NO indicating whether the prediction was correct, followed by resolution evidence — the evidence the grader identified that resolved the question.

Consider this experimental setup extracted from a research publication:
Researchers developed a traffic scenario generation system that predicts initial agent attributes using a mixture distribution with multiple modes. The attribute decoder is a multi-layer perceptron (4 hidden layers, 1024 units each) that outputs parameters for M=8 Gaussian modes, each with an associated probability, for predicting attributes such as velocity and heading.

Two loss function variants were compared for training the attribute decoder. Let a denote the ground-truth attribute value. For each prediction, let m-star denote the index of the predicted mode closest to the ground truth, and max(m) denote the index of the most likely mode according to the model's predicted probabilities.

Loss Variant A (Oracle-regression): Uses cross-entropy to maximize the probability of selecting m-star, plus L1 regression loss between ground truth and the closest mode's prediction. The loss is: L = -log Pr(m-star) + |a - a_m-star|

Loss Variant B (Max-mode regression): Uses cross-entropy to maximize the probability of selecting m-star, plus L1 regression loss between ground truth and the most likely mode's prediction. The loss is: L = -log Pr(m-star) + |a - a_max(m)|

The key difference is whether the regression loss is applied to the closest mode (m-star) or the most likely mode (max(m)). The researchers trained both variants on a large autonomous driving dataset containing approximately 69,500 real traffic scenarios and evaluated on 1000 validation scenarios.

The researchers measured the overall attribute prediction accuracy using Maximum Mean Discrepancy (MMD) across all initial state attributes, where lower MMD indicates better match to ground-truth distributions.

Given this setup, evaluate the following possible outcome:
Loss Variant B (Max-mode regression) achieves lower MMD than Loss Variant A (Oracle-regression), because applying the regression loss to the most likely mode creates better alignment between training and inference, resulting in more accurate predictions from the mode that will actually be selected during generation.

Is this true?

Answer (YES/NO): YES